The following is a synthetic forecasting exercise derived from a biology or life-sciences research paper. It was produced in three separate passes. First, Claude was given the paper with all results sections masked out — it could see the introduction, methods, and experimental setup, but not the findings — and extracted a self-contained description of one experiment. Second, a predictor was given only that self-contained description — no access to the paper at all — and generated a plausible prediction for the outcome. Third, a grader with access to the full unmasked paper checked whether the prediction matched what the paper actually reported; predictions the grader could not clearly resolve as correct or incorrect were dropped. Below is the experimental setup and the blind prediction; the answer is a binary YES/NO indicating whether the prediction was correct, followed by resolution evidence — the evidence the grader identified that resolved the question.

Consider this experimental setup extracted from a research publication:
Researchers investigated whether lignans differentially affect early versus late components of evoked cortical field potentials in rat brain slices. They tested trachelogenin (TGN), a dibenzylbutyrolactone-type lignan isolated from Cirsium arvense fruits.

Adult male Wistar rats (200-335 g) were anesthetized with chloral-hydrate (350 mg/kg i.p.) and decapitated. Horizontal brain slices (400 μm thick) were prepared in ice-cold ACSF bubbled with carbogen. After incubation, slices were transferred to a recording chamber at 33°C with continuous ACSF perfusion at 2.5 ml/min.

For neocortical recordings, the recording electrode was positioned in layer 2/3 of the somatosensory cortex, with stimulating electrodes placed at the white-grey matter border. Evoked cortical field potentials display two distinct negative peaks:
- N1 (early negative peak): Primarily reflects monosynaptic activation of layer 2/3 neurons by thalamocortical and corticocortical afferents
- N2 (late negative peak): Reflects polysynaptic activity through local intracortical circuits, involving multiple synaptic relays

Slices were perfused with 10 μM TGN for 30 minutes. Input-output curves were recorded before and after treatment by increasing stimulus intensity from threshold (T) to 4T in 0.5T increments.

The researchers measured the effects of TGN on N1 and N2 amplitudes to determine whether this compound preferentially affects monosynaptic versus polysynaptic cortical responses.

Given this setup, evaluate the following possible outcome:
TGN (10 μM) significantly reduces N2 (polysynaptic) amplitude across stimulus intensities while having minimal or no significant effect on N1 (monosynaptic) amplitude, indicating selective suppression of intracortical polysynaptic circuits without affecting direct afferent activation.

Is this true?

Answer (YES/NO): NO